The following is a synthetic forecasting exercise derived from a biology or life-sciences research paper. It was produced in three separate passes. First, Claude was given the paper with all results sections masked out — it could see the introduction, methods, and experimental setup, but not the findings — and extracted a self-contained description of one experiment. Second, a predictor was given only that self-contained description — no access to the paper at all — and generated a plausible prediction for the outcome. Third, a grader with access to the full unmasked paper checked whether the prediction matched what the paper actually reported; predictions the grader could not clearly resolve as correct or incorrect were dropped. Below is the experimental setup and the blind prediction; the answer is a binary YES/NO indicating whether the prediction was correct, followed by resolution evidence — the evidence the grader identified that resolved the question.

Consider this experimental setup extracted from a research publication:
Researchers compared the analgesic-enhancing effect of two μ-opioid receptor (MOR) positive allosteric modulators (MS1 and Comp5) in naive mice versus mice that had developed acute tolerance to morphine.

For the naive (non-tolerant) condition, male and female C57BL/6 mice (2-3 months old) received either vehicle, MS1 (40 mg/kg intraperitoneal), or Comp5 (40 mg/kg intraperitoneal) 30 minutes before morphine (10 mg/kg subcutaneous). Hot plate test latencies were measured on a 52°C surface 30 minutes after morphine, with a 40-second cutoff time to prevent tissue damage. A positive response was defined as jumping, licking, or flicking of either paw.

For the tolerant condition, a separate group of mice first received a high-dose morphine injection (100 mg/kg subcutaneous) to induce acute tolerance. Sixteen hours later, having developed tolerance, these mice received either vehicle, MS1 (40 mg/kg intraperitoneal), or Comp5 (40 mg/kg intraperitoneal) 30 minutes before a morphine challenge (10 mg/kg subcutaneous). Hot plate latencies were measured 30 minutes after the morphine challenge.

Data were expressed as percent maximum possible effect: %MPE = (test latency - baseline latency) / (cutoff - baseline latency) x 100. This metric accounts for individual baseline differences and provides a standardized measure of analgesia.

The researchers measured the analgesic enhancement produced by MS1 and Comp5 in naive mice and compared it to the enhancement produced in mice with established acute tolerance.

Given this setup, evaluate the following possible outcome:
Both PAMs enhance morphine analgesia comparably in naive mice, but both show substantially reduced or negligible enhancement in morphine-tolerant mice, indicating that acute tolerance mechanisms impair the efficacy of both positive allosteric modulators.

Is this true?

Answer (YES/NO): NO